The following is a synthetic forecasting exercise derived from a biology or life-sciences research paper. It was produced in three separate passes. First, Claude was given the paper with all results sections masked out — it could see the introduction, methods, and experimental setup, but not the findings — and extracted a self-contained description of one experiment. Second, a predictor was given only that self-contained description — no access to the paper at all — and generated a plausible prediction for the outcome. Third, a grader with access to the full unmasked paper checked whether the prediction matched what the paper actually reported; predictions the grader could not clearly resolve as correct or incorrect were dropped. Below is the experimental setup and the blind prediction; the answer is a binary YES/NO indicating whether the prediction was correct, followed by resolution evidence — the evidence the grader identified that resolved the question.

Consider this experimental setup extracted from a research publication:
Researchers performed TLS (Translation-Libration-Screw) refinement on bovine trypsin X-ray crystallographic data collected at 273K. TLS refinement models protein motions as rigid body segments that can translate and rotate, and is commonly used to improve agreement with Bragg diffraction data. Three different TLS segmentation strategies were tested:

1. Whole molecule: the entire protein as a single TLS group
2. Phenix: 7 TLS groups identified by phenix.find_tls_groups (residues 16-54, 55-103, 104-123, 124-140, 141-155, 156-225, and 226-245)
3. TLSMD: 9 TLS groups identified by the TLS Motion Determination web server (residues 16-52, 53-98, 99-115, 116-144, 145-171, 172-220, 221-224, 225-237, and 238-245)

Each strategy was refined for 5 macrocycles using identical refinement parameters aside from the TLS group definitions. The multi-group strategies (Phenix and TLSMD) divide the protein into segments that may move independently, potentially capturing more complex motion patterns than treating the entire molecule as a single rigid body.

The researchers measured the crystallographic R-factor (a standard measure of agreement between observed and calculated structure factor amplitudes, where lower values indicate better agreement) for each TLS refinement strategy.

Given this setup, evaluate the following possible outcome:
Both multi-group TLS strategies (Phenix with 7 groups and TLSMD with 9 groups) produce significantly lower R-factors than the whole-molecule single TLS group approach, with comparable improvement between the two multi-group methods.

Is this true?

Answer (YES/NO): NO